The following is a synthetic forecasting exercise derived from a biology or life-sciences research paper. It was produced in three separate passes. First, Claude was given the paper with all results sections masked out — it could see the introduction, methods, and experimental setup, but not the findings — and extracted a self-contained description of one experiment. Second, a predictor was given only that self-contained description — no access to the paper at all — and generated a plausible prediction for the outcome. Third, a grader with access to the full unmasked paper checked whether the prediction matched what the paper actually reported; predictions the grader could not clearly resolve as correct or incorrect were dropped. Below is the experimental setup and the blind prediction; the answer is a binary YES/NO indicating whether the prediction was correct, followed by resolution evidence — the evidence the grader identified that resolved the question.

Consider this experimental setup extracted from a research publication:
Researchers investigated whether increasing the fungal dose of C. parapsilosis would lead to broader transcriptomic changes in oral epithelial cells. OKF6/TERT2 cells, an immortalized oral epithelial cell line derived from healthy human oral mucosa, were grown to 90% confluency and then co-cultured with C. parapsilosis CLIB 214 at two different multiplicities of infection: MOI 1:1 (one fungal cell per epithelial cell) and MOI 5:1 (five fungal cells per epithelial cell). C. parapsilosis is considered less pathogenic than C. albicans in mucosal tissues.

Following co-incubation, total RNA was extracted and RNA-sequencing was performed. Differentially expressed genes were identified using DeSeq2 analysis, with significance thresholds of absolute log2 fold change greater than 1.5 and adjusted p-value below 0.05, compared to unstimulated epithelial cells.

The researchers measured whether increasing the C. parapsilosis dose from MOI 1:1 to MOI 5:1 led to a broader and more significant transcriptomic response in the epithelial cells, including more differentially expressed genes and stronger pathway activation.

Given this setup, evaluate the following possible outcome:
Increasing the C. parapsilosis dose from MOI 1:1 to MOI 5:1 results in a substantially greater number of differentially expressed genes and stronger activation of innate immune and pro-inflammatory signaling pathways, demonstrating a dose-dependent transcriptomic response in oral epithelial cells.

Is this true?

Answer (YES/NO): NO